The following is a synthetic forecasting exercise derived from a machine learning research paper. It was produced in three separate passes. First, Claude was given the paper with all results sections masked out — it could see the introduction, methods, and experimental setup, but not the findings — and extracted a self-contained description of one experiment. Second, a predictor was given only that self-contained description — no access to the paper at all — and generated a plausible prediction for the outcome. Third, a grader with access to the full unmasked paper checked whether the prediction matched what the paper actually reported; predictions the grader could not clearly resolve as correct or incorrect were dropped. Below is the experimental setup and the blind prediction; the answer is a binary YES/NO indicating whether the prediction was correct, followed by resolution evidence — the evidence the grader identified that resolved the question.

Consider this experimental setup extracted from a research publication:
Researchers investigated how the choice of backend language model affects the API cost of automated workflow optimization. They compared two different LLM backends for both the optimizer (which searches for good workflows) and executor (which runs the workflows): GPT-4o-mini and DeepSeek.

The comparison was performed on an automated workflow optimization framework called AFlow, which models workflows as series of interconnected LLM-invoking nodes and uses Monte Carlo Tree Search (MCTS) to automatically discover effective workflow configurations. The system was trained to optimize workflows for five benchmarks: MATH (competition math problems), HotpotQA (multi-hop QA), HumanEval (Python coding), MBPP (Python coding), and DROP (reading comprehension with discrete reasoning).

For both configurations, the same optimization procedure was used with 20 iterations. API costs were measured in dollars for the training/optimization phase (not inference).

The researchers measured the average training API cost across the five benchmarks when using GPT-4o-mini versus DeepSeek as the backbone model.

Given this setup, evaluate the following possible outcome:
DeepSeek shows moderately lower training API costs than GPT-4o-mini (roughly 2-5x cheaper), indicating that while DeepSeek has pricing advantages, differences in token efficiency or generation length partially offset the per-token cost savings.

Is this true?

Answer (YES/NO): YES